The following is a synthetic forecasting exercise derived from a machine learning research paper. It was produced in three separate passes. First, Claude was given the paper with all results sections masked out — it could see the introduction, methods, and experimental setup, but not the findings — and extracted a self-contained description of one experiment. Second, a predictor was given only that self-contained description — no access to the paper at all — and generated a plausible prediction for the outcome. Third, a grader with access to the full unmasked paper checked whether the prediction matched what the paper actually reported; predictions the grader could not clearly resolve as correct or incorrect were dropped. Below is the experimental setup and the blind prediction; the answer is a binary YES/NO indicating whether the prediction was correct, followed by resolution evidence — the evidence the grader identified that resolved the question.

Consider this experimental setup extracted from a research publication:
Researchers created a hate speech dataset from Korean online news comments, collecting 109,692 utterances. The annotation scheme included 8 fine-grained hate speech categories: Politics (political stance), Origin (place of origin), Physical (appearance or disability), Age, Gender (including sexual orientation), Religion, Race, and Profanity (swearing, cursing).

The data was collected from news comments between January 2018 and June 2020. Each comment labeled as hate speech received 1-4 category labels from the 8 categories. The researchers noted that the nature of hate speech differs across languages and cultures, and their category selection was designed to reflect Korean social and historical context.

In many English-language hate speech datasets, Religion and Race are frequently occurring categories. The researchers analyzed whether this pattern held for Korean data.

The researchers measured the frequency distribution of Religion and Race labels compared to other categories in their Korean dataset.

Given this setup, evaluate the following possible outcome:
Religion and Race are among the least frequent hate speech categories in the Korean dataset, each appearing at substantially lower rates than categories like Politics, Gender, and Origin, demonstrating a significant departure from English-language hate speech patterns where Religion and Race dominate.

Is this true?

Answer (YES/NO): YES